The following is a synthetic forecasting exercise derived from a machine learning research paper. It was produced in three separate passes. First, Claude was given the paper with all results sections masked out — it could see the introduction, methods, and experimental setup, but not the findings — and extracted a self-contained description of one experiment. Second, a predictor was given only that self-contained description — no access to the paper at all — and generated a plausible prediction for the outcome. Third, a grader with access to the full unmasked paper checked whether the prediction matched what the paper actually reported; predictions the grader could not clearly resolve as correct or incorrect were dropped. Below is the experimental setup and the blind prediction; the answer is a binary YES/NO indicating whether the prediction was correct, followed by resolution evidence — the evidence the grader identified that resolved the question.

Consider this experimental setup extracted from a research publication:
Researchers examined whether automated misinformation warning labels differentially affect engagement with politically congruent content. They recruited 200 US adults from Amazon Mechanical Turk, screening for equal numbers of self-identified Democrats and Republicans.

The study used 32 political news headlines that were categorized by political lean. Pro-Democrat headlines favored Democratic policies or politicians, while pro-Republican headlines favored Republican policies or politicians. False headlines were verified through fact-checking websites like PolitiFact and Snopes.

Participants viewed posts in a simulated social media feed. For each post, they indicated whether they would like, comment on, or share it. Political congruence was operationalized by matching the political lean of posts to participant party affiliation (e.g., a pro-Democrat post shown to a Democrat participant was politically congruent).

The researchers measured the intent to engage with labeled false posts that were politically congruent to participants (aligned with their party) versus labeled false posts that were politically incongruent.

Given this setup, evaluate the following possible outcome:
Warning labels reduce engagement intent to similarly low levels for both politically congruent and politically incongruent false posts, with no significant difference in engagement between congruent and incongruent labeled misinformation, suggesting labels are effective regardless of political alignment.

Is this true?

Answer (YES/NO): NO